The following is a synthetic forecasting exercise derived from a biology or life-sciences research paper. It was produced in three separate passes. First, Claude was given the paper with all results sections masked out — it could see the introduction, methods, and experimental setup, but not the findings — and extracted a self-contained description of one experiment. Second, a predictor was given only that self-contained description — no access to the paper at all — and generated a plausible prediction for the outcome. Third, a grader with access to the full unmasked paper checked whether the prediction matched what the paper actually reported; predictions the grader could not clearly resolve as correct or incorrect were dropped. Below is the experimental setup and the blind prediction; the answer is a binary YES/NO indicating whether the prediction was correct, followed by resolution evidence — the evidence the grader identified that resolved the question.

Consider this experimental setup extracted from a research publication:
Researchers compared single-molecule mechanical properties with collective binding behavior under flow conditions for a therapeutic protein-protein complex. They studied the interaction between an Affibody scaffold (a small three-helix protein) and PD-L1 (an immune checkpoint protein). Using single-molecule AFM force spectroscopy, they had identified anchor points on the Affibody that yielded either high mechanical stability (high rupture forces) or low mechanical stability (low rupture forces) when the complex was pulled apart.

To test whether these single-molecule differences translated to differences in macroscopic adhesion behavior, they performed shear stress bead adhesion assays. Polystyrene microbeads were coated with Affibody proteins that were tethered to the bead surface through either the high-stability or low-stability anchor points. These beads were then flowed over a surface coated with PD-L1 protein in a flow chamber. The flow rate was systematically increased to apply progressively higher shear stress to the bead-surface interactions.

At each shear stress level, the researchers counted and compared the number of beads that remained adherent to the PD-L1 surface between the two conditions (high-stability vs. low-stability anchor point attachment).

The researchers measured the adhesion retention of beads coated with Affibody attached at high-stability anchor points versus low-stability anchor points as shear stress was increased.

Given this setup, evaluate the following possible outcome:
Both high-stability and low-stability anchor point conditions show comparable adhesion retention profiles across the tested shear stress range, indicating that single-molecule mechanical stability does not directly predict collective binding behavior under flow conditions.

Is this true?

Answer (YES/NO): NO